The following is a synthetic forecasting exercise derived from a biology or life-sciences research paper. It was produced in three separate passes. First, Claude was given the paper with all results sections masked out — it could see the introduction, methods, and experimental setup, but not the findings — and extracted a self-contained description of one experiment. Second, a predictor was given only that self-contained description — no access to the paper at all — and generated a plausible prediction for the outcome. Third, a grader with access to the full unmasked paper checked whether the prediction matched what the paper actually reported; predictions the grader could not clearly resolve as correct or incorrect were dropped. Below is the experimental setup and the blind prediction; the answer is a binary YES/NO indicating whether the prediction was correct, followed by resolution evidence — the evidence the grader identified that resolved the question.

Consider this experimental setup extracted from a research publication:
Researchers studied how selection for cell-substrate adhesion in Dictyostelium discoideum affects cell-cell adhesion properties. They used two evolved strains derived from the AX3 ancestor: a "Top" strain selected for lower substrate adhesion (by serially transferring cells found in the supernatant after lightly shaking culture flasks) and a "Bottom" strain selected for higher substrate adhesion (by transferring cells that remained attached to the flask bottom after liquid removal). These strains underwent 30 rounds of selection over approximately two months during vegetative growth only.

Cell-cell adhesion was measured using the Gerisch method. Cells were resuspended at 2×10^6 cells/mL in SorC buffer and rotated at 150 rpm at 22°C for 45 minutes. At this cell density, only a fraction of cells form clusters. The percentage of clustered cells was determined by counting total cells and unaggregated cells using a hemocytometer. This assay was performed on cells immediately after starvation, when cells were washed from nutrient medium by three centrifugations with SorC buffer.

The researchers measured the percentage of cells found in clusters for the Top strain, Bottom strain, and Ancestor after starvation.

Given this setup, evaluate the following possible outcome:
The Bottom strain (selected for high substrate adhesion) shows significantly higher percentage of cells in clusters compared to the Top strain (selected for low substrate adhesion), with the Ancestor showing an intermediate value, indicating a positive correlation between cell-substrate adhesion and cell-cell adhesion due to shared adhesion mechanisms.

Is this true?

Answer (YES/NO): NO